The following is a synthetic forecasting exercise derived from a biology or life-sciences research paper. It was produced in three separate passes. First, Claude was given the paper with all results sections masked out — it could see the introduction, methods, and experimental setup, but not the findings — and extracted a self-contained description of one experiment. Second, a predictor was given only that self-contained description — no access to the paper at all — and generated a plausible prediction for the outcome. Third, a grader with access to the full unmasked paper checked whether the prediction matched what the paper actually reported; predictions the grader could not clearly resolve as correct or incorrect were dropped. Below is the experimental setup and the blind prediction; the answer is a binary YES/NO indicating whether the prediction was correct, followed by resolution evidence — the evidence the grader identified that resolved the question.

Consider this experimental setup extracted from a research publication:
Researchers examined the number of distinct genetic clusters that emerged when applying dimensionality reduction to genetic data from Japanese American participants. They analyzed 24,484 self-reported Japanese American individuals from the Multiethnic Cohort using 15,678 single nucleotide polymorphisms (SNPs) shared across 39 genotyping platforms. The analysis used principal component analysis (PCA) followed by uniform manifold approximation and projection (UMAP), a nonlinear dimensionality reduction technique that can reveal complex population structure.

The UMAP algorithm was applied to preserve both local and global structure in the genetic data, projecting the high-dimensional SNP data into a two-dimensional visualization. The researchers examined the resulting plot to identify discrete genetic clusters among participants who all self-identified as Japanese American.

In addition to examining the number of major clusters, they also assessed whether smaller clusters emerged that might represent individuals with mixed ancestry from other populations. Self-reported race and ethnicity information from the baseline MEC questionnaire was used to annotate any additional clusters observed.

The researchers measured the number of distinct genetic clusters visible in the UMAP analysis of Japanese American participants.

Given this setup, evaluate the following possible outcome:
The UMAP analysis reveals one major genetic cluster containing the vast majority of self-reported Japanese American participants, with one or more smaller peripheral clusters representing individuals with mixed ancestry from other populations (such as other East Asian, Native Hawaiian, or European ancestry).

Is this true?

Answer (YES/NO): NO